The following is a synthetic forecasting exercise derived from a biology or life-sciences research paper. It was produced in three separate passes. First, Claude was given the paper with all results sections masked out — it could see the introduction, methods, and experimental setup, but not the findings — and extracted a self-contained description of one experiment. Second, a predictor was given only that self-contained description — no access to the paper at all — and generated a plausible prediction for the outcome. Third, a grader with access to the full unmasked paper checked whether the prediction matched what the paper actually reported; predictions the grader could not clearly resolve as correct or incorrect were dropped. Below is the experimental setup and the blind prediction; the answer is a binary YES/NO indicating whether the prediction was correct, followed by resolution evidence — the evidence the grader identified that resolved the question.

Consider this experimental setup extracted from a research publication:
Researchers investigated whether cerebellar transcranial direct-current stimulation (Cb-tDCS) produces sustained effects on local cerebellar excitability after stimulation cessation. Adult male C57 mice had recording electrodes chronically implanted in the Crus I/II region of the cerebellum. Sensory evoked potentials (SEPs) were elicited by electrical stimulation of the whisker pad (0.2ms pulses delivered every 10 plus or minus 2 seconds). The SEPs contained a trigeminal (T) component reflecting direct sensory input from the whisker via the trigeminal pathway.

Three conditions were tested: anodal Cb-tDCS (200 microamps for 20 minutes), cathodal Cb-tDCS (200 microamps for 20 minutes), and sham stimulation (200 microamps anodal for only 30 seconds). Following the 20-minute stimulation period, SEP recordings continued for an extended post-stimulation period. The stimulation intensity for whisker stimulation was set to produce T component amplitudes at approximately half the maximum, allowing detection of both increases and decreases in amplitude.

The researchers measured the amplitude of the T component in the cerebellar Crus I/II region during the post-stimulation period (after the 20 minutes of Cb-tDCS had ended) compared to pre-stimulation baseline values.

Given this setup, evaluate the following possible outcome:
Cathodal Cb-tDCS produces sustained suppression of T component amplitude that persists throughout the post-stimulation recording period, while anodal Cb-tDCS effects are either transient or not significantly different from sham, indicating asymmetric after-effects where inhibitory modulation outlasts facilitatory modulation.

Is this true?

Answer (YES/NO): NO